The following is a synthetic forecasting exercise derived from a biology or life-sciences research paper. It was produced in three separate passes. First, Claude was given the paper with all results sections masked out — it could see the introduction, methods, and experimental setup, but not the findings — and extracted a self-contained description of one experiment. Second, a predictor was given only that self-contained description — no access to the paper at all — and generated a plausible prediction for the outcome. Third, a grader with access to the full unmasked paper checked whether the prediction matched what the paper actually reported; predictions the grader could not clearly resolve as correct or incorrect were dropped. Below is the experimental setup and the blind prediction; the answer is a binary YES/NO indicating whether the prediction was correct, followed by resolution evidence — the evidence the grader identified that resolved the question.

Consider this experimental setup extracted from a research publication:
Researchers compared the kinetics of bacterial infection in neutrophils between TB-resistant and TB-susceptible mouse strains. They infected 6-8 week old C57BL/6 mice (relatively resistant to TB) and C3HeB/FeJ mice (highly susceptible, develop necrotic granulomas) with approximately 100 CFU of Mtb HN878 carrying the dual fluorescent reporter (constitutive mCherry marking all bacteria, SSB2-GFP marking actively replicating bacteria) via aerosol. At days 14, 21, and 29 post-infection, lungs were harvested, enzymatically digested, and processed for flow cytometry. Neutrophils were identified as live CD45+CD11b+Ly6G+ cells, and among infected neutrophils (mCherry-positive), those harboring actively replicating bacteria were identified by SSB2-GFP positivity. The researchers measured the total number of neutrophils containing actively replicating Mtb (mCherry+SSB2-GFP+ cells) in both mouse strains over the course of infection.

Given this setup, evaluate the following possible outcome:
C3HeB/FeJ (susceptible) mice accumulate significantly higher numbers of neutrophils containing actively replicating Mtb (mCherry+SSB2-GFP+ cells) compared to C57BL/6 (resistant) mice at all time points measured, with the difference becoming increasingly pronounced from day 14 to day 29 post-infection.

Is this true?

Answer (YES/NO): NO